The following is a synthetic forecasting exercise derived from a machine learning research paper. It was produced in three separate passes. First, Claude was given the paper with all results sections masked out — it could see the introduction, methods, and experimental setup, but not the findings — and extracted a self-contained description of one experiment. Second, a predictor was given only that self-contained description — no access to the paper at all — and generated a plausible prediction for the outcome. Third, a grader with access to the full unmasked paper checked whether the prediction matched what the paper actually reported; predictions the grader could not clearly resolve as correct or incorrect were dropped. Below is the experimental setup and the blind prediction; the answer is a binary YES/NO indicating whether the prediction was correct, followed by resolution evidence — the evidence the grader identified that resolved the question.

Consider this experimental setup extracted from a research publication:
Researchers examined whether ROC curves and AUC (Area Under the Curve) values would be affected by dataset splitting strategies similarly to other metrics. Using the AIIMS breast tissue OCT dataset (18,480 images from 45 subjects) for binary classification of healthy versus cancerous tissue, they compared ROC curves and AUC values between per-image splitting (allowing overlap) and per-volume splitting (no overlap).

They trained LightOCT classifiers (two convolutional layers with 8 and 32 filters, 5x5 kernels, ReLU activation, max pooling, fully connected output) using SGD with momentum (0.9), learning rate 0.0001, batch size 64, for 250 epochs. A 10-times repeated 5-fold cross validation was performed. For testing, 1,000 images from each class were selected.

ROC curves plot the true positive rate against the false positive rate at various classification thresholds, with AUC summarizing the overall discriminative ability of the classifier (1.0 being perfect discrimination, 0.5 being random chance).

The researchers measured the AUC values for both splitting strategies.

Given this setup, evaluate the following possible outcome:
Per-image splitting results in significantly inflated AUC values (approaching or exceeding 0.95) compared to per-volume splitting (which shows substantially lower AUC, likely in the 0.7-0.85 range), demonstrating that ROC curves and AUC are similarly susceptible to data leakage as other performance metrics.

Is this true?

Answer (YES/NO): NO